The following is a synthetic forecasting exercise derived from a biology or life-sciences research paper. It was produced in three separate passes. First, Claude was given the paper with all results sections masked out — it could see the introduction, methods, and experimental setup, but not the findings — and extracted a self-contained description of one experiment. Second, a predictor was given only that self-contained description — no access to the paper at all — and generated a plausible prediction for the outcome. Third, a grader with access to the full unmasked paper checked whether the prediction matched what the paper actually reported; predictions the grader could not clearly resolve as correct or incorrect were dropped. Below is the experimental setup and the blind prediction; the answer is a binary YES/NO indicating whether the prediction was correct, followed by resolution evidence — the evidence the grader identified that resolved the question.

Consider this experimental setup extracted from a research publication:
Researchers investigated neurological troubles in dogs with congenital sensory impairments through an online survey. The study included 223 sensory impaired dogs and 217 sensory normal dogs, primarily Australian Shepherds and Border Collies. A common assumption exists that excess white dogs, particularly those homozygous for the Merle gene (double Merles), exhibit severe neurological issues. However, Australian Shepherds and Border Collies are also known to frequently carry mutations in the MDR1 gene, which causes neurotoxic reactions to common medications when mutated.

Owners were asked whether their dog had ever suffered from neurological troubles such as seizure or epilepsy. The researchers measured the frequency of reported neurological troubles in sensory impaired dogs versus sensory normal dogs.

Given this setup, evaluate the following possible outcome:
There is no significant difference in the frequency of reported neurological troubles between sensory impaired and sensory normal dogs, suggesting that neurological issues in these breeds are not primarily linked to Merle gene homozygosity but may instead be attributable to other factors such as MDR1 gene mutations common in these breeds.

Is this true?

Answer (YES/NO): NO